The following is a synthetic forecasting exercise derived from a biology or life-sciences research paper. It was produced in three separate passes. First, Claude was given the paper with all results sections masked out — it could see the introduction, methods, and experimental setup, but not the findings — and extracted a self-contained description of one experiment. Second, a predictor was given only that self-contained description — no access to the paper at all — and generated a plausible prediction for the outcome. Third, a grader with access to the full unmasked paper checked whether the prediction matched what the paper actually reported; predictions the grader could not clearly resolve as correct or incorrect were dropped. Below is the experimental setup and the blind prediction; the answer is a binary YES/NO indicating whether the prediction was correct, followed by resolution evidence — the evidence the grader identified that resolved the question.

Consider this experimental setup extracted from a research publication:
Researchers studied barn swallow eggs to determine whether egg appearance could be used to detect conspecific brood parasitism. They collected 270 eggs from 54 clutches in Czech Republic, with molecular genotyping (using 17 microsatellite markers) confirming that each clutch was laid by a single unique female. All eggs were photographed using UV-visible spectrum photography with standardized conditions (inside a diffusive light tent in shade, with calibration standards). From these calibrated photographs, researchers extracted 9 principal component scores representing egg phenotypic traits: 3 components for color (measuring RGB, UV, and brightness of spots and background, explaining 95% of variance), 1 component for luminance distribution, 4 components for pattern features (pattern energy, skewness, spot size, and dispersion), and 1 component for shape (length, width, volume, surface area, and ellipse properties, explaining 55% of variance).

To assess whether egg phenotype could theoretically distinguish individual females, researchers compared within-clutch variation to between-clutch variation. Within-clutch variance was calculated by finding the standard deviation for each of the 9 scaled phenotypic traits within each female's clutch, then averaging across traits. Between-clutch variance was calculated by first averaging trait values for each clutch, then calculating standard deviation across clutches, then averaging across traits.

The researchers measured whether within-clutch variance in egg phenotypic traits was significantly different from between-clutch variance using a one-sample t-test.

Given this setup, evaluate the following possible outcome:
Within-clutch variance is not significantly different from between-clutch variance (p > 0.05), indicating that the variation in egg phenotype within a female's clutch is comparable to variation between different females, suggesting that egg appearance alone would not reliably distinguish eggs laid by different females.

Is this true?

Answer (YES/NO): NO